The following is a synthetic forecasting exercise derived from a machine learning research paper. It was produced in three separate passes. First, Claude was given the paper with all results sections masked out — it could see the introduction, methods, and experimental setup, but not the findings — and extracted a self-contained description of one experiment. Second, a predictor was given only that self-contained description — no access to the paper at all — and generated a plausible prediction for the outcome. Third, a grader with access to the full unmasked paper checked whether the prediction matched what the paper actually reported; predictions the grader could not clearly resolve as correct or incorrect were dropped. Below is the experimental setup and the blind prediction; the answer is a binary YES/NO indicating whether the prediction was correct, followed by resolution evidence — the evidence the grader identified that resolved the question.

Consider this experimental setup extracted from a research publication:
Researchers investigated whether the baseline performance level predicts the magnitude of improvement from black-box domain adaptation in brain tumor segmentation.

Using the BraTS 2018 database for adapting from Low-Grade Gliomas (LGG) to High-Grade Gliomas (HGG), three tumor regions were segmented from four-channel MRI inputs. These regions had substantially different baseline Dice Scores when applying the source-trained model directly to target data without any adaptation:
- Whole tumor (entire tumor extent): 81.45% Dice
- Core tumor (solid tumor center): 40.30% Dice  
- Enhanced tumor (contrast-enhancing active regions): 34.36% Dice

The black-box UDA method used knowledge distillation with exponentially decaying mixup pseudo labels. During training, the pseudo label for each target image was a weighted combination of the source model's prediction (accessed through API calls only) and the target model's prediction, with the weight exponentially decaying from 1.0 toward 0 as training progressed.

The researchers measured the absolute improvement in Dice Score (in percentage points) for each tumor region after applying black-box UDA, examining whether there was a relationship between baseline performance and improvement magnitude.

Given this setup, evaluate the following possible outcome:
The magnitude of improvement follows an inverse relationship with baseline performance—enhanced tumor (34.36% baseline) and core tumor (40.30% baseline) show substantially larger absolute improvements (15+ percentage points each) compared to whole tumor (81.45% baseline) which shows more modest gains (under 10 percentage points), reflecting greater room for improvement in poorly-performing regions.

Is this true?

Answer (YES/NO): NO